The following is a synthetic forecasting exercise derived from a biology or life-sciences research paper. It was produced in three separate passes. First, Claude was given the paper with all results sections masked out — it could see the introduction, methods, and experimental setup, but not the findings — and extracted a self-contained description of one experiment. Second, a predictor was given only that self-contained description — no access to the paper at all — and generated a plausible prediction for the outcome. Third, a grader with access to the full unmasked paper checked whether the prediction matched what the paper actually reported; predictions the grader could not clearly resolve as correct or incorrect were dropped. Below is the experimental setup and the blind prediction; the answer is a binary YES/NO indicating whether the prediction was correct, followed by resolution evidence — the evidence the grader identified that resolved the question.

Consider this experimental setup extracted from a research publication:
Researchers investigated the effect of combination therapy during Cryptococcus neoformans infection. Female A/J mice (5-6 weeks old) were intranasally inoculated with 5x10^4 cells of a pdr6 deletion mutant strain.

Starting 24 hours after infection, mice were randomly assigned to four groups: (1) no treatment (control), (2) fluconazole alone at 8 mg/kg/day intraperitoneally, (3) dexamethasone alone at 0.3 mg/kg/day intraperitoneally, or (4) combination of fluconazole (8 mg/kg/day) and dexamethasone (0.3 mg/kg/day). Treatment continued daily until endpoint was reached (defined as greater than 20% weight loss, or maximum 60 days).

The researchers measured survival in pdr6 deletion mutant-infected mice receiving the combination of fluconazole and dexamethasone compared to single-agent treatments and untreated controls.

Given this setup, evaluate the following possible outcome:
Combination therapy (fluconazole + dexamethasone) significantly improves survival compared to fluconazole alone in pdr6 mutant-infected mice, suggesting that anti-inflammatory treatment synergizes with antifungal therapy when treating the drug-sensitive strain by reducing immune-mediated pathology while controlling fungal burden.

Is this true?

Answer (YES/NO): YES